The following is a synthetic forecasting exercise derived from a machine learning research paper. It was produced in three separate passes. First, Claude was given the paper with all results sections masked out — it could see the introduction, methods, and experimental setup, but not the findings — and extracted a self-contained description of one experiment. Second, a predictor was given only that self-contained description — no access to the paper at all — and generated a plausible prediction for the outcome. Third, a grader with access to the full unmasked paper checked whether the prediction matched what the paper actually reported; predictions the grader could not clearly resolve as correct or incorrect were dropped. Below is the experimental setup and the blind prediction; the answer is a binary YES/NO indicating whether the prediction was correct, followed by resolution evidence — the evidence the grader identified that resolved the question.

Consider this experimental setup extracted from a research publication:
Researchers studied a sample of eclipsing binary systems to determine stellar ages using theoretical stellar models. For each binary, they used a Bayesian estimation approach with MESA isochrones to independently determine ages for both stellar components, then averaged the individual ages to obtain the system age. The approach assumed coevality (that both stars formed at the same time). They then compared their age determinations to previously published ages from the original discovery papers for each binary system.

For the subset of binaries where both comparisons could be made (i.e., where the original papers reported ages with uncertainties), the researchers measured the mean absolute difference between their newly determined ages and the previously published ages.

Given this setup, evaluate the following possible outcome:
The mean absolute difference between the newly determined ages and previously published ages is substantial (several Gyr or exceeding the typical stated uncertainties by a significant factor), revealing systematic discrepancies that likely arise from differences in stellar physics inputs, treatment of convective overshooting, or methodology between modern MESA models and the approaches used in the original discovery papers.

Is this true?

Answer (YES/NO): NO